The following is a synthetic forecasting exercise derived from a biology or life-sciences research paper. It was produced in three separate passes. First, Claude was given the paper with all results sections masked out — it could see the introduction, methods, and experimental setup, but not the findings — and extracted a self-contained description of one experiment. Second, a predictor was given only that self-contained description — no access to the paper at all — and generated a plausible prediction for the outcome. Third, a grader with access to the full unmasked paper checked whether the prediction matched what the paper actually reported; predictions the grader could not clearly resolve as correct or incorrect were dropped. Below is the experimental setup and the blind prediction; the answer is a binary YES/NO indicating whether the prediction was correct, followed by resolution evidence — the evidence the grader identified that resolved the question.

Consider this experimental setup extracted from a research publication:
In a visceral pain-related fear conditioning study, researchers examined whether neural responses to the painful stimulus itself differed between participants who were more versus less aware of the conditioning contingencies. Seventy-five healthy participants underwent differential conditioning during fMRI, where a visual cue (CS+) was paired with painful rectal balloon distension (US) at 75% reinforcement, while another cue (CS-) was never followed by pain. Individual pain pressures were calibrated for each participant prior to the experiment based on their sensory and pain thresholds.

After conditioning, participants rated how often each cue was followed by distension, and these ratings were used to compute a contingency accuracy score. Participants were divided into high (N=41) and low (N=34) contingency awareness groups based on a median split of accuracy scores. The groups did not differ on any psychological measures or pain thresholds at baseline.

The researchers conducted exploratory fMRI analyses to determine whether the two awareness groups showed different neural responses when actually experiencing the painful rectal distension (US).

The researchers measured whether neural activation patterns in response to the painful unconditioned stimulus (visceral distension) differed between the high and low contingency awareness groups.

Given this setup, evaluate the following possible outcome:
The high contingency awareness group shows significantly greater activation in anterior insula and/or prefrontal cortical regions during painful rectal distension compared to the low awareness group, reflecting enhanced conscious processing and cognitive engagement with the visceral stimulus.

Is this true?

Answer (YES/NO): NO